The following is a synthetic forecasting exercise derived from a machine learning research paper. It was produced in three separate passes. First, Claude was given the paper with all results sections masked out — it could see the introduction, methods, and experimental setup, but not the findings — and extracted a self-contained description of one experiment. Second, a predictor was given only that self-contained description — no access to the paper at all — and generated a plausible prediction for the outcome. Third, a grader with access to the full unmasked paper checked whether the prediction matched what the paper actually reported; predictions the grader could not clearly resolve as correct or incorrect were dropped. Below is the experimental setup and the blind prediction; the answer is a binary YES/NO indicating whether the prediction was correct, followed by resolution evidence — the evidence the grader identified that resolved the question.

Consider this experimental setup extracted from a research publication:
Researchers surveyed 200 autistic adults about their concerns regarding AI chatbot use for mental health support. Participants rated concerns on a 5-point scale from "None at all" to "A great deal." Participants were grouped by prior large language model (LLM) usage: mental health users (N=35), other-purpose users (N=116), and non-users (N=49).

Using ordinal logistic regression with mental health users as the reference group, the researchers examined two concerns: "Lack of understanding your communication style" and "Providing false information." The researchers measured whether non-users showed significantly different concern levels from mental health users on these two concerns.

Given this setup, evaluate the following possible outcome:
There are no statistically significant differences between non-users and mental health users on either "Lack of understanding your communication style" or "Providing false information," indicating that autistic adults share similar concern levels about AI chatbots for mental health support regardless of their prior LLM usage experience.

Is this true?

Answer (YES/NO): NO